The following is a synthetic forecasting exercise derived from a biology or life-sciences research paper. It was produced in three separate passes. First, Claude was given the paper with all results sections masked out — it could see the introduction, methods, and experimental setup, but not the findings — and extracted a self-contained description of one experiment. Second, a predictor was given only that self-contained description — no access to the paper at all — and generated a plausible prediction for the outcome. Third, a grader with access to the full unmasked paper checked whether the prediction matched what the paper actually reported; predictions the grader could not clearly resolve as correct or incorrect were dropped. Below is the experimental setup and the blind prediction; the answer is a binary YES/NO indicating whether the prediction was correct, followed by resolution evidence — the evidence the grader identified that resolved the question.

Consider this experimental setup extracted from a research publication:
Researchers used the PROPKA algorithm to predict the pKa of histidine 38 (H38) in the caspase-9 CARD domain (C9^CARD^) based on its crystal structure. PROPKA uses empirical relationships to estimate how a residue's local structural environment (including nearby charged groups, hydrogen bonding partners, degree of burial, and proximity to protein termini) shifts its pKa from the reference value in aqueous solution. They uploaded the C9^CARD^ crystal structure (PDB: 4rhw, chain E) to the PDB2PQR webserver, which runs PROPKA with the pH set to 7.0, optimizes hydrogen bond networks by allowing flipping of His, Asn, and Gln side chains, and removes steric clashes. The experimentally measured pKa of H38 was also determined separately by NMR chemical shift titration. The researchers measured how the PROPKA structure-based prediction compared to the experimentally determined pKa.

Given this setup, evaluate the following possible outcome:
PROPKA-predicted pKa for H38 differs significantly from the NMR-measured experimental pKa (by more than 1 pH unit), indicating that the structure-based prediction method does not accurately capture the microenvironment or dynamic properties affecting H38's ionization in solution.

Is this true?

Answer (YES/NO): NO